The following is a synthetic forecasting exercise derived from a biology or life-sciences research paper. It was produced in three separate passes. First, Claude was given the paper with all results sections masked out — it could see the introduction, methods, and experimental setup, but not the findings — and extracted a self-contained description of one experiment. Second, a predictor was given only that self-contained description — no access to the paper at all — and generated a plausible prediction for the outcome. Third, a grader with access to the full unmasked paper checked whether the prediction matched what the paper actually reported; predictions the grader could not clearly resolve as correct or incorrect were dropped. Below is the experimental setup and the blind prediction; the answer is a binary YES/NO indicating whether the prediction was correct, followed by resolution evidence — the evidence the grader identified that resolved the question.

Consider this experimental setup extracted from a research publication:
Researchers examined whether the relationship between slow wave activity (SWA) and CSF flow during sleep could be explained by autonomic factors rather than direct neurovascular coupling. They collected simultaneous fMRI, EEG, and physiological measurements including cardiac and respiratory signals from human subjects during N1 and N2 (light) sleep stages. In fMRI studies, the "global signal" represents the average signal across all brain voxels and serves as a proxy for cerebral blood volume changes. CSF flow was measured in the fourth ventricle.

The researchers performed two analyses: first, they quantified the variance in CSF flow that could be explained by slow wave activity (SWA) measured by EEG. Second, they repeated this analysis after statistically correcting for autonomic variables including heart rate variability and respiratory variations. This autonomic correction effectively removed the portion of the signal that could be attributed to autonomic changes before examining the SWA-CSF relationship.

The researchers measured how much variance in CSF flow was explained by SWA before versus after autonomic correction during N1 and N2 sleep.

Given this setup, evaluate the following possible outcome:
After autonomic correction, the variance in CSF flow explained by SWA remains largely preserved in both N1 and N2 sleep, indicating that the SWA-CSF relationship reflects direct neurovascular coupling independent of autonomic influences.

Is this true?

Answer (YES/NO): NO